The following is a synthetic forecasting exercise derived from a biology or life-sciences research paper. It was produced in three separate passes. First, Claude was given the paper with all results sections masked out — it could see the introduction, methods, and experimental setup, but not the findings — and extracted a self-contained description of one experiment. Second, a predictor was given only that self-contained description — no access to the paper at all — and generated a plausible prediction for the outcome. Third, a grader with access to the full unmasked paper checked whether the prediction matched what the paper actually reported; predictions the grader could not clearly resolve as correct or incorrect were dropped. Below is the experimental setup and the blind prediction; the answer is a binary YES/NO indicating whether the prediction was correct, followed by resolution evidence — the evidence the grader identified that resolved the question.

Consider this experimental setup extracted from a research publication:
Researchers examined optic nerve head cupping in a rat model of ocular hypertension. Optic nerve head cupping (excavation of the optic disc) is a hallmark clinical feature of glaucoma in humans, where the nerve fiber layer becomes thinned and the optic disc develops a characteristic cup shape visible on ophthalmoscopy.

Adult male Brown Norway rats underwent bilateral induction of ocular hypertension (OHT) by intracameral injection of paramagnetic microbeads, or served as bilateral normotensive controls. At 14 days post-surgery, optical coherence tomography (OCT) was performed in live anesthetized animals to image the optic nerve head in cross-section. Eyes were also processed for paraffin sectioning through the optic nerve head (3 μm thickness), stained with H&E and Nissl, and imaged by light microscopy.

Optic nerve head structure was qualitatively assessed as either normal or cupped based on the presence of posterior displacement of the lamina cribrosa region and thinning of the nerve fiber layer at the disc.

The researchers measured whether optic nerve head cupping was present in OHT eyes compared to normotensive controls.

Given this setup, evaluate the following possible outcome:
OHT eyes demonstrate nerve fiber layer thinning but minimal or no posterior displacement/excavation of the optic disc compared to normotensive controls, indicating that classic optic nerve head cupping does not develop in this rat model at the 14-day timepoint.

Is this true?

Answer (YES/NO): NO